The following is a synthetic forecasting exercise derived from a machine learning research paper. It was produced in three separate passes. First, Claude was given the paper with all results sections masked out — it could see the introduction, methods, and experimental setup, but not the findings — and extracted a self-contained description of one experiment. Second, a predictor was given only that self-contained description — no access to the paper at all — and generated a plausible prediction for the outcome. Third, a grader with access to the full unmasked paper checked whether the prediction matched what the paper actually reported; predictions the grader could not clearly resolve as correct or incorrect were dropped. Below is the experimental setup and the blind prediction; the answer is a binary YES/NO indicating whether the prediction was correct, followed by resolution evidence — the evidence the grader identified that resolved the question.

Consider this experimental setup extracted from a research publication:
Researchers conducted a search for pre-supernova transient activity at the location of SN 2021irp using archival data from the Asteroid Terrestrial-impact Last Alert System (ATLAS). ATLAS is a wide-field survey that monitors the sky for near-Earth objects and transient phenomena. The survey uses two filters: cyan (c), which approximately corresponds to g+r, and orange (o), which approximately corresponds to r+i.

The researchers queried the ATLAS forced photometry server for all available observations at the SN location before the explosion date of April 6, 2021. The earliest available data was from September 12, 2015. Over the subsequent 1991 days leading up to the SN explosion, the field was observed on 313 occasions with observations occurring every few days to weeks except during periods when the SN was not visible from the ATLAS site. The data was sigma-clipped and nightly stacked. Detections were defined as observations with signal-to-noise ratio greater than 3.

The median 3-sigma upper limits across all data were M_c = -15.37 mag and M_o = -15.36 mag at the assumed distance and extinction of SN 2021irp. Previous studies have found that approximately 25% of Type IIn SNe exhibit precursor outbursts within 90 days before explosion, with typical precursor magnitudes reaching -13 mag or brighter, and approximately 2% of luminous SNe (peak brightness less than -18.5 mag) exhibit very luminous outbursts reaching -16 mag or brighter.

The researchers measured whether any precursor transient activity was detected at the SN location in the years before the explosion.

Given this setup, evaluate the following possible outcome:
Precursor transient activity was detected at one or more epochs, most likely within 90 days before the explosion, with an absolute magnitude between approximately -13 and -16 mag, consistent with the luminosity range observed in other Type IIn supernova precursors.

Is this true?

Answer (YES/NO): NO